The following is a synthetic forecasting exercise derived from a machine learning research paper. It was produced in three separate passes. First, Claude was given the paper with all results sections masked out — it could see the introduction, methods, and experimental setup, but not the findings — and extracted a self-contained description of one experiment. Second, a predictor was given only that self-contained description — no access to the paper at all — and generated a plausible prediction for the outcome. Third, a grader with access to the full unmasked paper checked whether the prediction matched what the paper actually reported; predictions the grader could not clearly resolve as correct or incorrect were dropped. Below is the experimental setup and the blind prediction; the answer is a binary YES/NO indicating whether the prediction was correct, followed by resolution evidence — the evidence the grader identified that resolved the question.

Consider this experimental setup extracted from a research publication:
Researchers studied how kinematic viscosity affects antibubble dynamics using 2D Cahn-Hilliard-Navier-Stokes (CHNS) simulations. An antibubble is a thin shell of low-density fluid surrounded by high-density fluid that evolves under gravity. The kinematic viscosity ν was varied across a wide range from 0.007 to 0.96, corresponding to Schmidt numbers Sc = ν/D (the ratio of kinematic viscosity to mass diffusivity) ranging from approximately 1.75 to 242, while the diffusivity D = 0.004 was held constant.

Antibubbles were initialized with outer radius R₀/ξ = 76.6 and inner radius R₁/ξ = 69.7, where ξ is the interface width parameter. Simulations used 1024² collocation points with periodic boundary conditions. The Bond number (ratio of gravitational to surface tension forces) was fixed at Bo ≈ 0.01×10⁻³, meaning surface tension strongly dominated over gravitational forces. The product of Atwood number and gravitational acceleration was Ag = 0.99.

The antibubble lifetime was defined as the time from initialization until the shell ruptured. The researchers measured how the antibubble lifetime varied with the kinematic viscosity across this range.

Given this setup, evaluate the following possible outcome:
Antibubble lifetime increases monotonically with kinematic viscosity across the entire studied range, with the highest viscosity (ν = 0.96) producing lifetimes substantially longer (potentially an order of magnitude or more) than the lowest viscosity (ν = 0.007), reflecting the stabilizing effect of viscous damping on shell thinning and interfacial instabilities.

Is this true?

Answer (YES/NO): YES